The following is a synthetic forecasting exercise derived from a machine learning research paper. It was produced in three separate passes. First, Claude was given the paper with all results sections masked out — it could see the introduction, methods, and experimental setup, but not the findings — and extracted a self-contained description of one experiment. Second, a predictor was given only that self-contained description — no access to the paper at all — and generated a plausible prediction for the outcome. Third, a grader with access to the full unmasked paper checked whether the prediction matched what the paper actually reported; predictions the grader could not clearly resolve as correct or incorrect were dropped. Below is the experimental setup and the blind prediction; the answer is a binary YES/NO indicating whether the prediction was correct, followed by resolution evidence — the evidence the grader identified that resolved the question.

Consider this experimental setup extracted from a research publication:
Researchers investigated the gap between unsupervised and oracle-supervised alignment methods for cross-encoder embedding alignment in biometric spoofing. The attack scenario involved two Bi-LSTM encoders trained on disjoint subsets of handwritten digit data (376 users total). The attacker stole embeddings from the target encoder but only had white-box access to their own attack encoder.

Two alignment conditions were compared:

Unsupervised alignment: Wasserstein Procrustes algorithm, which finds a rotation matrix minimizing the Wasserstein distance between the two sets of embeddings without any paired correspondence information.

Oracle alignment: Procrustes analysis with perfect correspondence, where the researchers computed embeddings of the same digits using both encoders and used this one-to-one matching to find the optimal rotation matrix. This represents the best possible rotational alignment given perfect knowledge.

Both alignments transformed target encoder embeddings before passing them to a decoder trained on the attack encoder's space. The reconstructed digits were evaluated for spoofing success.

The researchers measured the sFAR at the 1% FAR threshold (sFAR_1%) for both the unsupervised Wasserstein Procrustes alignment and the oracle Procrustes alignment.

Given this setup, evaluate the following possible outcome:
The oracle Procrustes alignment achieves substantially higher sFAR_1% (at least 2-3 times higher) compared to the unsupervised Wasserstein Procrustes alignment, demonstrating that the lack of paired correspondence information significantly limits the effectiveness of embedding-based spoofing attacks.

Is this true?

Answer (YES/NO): YES